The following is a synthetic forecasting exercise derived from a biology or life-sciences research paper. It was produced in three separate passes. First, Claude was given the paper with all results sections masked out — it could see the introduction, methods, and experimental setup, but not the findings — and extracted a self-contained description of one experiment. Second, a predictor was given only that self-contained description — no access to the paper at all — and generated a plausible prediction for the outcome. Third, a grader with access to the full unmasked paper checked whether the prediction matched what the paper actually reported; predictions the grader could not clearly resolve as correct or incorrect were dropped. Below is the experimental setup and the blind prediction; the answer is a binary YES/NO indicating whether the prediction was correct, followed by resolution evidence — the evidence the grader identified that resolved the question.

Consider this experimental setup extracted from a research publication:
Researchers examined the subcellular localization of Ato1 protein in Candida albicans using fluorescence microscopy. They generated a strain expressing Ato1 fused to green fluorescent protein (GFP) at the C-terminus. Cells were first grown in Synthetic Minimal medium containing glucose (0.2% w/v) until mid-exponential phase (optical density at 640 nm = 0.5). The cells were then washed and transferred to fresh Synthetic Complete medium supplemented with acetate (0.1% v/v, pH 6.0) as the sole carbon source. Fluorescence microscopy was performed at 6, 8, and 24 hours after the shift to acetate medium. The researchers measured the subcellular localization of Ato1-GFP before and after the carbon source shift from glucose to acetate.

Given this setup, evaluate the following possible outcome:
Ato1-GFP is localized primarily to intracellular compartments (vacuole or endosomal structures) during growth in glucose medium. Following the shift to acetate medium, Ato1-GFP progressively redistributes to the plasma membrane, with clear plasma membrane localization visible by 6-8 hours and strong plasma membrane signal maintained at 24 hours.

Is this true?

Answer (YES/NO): NO